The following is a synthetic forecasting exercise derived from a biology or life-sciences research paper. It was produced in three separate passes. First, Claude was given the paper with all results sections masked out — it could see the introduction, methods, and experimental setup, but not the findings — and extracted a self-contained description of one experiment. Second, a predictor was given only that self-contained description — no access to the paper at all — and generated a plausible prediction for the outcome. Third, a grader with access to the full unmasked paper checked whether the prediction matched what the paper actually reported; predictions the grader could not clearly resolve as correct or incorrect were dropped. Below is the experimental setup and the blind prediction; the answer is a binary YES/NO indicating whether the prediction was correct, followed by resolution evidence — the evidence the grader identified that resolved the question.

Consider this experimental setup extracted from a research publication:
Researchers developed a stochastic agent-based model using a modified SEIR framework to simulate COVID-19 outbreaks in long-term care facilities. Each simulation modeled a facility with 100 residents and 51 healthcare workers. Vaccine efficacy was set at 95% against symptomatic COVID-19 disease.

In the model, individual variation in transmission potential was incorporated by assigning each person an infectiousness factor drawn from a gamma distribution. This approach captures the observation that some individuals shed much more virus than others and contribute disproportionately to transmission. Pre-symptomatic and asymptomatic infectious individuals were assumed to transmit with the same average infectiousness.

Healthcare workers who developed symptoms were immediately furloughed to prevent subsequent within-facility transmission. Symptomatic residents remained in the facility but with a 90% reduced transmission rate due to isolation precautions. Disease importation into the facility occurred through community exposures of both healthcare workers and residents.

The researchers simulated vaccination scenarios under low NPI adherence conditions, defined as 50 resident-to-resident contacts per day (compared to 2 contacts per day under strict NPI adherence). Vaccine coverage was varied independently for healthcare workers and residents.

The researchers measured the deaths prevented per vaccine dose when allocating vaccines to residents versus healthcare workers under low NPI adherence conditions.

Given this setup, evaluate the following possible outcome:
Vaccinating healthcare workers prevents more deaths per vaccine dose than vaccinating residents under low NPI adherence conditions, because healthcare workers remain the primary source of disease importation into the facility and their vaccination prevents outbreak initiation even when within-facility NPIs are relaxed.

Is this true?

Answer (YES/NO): NO